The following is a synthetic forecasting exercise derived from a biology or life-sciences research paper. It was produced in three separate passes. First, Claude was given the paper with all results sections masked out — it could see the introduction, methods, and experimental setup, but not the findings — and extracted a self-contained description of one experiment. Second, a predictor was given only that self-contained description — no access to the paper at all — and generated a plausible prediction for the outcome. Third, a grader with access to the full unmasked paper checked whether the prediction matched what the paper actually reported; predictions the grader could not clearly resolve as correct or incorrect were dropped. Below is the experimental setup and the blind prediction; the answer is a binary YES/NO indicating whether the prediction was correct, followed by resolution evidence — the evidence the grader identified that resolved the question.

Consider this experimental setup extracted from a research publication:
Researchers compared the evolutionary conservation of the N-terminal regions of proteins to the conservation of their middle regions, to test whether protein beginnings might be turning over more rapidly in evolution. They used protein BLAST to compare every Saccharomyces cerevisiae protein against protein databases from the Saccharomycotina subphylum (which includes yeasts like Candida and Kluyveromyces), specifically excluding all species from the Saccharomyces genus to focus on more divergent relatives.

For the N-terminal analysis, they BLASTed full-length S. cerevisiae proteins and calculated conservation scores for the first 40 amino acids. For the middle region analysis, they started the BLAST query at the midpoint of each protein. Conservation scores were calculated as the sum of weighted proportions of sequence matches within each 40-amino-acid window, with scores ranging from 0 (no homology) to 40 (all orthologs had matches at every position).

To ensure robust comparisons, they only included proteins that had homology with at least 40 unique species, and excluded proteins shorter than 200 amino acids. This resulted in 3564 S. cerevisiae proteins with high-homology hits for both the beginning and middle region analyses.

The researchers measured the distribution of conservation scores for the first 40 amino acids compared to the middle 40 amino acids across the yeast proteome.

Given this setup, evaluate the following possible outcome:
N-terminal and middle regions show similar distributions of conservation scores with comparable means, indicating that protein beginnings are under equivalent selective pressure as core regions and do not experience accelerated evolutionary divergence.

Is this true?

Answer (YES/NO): NO